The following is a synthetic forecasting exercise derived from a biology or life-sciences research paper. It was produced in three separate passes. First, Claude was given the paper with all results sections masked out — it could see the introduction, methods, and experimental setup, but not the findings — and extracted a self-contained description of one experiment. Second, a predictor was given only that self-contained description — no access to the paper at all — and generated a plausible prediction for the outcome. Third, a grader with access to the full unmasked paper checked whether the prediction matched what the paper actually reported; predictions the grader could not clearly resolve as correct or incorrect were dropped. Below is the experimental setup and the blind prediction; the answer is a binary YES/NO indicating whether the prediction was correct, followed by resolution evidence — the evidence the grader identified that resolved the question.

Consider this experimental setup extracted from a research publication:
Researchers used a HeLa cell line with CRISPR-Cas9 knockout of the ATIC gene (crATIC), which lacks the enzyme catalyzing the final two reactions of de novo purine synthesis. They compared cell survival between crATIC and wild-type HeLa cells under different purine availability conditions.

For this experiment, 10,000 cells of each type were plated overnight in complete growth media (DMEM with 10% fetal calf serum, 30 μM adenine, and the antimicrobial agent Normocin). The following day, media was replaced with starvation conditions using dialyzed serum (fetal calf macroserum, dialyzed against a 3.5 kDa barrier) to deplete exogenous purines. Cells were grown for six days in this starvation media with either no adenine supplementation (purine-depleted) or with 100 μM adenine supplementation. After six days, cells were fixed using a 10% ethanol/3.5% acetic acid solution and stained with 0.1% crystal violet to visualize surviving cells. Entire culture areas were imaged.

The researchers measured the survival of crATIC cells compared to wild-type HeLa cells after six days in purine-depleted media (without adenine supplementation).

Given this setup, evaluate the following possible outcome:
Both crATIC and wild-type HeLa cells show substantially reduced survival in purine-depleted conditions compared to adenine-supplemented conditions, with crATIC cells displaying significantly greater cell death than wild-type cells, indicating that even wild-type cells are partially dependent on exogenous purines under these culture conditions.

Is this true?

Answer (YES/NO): NO